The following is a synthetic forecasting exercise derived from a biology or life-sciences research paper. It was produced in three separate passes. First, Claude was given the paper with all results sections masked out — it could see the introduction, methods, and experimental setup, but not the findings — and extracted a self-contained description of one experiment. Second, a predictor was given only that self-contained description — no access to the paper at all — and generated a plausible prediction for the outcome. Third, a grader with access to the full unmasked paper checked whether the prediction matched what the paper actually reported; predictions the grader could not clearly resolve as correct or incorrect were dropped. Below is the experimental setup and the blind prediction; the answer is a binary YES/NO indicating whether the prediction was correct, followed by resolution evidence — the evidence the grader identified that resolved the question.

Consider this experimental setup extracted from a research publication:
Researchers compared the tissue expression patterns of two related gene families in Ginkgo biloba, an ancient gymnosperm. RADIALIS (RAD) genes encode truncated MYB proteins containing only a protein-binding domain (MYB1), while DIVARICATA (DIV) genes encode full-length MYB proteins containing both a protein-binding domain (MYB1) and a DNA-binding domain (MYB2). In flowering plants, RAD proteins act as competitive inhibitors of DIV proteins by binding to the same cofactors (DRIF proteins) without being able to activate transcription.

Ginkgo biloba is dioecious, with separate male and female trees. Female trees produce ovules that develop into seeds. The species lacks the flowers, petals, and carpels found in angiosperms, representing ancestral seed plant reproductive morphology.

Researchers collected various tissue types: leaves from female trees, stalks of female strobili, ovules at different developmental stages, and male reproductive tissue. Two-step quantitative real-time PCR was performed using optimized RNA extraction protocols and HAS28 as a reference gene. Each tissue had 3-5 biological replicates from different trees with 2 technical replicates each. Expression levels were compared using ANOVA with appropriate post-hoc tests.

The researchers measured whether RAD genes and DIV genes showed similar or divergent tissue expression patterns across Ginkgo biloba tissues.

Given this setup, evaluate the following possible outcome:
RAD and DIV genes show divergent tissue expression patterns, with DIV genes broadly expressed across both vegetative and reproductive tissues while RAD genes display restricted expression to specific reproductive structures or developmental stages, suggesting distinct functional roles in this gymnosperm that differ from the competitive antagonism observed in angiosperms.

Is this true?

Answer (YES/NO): NO